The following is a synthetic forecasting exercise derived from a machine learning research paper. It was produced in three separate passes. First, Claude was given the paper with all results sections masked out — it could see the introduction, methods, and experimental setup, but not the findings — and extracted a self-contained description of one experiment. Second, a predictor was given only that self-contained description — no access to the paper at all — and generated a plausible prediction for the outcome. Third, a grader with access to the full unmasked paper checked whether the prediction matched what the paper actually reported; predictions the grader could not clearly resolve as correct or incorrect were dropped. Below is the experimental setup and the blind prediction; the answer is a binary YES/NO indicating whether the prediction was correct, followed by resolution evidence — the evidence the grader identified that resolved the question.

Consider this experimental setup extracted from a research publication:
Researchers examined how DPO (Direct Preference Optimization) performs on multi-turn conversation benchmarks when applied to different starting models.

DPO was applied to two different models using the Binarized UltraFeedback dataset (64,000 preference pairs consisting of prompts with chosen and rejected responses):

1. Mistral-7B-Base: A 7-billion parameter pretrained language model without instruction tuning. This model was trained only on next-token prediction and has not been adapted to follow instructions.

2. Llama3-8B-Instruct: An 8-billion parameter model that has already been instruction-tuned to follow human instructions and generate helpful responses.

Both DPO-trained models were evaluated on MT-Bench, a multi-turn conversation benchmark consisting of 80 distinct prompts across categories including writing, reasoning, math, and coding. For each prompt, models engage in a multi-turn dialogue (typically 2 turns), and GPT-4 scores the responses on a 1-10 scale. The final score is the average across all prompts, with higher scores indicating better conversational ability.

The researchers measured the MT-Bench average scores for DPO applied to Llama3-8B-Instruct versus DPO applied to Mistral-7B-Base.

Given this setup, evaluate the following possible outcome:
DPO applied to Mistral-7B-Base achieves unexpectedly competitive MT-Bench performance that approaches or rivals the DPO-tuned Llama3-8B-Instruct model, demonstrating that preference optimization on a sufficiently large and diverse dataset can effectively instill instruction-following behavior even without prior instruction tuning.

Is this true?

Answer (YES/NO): NO